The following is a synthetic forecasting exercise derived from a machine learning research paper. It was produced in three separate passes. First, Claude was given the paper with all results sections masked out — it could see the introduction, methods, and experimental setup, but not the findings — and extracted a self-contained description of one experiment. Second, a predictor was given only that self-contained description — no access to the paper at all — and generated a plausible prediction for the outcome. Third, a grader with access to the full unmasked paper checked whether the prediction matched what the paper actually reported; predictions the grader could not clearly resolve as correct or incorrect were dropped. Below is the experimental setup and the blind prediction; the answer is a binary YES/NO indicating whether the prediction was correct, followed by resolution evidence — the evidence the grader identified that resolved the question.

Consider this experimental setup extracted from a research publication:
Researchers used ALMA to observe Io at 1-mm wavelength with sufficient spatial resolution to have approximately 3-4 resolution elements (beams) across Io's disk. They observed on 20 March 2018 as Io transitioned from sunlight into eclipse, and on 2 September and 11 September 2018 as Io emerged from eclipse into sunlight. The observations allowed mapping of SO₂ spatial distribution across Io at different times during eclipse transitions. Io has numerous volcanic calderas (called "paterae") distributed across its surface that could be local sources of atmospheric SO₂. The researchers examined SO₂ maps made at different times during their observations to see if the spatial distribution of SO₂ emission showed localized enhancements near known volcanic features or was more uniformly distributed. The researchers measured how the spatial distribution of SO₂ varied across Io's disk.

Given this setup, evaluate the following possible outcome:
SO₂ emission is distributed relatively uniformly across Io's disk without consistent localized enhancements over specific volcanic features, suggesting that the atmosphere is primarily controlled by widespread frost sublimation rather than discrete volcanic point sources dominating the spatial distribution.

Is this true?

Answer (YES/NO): NO